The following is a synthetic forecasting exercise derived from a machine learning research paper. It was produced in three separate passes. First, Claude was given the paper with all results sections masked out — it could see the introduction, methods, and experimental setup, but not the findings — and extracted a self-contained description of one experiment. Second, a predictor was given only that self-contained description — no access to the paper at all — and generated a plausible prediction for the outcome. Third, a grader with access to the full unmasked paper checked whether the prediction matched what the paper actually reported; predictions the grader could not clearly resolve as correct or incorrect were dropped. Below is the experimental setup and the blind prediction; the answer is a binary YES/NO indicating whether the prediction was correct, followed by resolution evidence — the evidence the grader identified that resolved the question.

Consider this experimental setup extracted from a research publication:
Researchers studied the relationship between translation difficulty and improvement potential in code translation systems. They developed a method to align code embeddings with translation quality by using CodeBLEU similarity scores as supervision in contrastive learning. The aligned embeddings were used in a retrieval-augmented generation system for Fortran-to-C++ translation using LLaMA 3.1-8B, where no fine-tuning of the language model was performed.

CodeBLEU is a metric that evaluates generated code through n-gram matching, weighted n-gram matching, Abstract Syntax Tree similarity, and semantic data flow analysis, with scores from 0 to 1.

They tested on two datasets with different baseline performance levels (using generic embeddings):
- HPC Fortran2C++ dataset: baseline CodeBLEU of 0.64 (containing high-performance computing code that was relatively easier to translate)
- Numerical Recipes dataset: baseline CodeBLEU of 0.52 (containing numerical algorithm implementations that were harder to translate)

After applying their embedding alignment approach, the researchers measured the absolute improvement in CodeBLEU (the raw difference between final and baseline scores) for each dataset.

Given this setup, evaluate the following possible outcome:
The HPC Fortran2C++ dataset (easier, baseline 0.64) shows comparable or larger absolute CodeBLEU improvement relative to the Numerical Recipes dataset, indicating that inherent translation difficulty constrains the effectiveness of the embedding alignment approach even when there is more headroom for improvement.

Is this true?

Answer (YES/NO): YES